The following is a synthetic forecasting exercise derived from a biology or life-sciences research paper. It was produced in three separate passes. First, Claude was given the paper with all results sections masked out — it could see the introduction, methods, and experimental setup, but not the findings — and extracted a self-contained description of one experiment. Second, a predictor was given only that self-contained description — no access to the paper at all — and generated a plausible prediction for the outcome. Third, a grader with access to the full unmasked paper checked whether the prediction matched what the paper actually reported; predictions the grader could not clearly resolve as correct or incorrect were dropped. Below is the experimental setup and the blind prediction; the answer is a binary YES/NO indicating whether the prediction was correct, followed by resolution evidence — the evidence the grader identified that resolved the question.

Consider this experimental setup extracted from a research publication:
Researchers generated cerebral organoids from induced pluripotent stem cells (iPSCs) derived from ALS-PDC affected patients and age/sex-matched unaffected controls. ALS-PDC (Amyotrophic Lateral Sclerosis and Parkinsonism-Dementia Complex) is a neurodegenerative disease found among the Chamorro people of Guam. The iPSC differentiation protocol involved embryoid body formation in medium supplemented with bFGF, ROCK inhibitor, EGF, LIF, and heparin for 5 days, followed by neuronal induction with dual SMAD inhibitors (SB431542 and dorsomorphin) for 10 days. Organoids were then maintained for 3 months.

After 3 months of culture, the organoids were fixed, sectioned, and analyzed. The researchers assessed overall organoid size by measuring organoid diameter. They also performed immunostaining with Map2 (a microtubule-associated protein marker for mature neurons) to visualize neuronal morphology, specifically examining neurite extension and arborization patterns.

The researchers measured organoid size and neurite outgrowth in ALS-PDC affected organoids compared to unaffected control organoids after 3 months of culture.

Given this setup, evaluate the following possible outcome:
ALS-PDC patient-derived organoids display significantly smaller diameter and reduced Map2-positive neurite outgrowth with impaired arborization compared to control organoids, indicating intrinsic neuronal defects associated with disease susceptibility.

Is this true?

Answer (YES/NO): YES